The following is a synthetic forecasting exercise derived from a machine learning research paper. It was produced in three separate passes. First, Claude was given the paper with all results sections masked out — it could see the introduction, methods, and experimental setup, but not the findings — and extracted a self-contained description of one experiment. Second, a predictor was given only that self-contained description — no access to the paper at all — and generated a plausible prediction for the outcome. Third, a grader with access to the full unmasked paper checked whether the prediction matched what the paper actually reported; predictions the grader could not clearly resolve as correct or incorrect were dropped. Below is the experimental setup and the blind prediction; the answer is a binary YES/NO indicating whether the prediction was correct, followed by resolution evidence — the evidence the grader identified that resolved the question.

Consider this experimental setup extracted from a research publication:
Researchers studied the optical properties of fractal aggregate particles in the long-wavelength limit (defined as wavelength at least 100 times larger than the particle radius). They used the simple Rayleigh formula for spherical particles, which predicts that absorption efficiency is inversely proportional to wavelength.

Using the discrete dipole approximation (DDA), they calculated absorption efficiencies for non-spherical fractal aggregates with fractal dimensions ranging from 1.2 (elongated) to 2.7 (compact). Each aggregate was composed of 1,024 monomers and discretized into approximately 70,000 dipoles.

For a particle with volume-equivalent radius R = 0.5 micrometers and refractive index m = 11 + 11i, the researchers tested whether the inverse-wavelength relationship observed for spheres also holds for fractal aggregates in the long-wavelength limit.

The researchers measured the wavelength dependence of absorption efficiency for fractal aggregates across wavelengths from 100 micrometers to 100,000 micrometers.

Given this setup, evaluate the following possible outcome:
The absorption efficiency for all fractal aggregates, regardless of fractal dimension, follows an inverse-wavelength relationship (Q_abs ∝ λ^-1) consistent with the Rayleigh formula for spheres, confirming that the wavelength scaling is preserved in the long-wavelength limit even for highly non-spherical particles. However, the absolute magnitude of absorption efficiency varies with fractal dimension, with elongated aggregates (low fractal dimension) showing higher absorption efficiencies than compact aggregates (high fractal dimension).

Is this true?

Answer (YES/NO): YES